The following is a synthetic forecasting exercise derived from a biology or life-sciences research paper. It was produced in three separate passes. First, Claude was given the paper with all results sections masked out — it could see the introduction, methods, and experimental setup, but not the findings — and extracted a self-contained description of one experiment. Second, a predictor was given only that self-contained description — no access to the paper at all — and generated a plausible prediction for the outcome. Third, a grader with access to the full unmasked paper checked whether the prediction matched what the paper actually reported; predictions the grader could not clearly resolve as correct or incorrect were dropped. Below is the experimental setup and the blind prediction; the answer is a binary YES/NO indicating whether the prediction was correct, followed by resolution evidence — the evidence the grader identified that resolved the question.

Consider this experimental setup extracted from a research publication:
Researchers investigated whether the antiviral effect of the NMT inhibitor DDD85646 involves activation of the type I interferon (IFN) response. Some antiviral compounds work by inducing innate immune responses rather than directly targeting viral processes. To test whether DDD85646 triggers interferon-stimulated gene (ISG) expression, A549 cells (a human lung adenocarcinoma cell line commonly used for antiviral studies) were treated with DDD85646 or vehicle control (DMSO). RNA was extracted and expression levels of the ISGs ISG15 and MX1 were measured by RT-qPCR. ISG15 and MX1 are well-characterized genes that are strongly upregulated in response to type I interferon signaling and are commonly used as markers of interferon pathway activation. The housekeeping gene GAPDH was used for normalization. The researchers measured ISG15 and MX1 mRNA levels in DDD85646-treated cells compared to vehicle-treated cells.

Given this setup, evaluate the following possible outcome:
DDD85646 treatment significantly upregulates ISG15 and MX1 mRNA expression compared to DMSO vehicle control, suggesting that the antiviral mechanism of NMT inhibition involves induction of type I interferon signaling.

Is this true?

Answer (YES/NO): NO